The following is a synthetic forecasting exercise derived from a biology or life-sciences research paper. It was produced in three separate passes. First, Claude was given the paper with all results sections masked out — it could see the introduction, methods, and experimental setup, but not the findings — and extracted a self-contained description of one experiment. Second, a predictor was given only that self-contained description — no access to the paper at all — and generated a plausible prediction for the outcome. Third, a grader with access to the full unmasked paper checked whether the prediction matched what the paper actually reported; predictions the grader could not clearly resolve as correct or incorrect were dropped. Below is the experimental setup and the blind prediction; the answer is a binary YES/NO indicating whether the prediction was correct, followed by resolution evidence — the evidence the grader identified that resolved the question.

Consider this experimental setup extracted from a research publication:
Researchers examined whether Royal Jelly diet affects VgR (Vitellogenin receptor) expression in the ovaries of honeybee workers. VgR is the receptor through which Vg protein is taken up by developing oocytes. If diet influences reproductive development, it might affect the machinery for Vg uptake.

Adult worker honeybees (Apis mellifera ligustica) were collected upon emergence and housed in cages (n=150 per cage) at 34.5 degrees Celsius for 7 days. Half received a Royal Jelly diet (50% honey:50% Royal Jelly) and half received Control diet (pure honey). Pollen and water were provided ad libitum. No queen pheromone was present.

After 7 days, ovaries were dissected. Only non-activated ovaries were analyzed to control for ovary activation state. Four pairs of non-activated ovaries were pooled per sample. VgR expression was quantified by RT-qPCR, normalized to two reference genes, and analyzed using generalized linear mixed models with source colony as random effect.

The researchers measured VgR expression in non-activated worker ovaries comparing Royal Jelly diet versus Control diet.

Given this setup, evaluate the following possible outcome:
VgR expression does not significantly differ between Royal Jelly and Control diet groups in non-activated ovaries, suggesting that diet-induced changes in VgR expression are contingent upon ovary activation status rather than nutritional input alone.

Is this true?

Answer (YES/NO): NO